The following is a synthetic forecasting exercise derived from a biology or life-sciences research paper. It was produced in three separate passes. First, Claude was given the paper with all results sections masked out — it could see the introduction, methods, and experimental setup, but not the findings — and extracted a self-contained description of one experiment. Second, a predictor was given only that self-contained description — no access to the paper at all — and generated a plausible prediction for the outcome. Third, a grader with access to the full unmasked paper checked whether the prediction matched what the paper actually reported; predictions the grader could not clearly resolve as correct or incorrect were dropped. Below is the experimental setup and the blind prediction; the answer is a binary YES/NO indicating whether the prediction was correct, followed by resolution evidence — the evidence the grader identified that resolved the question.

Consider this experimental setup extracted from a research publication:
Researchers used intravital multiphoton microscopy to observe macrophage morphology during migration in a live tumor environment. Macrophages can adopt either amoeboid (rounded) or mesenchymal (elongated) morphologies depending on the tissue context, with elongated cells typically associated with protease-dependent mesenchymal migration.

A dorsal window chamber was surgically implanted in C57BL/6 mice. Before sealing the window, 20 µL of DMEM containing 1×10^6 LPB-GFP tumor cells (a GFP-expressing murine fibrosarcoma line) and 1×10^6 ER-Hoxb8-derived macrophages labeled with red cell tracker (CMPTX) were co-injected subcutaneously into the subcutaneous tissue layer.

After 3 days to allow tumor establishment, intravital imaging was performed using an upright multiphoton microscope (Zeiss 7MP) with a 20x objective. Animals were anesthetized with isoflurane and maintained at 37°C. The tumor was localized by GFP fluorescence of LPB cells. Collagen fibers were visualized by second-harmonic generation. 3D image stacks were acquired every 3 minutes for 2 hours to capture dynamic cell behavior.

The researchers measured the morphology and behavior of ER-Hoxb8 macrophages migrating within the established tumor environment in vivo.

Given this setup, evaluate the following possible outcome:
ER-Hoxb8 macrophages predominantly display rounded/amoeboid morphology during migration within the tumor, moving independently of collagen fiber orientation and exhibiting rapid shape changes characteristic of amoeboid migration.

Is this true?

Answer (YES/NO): NO